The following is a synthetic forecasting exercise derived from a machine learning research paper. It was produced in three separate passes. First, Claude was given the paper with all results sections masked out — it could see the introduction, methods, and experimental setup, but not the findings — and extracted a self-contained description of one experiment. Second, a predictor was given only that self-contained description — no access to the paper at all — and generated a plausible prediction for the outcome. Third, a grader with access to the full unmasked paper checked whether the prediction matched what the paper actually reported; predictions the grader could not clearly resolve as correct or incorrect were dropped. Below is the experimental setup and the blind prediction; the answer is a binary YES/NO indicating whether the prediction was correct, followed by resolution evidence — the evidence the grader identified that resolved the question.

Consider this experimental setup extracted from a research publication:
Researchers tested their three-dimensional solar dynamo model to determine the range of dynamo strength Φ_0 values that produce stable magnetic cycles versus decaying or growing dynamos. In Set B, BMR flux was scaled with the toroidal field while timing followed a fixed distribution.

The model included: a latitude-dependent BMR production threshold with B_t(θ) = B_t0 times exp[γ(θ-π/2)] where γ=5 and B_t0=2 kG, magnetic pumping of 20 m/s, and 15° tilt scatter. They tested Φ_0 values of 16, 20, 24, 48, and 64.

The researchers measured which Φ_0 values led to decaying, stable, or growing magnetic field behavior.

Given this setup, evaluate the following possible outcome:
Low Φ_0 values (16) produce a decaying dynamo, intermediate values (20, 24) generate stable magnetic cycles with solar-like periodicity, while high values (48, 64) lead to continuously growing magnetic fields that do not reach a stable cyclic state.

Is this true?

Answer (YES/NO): NO